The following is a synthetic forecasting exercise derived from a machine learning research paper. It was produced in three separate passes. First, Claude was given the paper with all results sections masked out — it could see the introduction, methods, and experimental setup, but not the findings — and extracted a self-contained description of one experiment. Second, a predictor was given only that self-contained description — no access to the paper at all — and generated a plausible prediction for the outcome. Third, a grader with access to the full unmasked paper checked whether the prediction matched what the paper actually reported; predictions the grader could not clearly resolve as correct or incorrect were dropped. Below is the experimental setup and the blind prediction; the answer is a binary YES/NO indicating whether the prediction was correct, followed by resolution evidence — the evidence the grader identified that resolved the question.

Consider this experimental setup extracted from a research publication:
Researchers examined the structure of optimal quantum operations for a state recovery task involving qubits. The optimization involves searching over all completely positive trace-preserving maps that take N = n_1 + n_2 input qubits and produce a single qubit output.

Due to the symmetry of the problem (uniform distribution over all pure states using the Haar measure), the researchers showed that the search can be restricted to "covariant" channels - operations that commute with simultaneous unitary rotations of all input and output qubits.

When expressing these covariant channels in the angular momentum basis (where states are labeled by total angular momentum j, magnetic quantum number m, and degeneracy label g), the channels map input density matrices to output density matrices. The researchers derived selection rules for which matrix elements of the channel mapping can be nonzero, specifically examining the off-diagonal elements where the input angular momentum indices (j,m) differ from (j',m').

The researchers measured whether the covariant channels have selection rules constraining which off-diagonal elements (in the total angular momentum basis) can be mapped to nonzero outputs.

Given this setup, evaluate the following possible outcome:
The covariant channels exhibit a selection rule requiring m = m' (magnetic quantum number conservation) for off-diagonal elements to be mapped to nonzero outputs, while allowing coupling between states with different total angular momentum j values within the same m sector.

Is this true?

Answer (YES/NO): NO